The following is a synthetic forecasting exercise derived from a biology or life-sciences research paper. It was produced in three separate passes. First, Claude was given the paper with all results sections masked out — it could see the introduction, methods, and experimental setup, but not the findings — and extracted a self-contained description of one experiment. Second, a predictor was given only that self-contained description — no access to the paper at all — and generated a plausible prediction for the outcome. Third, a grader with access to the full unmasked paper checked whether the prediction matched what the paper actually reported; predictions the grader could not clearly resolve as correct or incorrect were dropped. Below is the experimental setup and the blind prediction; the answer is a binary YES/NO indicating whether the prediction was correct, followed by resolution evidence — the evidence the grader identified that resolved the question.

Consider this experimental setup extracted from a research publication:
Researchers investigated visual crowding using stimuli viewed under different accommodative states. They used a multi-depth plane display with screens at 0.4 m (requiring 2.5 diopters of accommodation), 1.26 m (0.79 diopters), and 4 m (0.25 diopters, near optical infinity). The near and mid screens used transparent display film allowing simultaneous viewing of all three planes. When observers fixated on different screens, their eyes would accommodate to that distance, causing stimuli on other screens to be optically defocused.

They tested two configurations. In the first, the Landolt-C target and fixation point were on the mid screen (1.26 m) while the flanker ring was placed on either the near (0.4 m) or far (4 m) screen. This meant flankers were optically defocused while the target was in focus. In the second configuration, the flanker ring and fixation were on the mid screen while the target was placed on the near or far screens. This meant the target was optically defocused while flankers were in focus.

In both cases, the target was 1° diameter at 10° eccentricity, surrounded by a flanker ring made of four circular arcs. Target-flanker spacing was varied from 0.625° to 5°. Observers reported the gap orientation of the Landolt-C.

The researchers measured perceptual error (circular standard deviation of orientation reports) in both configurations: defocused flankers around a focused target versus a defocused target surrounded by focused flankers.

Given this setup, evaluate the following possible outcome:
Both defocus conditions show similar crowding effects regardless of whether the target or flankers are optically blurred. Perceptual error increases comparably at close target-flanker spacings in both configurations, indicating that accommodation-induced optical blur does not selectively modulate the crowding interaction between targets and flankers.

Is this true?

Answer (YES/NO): YES